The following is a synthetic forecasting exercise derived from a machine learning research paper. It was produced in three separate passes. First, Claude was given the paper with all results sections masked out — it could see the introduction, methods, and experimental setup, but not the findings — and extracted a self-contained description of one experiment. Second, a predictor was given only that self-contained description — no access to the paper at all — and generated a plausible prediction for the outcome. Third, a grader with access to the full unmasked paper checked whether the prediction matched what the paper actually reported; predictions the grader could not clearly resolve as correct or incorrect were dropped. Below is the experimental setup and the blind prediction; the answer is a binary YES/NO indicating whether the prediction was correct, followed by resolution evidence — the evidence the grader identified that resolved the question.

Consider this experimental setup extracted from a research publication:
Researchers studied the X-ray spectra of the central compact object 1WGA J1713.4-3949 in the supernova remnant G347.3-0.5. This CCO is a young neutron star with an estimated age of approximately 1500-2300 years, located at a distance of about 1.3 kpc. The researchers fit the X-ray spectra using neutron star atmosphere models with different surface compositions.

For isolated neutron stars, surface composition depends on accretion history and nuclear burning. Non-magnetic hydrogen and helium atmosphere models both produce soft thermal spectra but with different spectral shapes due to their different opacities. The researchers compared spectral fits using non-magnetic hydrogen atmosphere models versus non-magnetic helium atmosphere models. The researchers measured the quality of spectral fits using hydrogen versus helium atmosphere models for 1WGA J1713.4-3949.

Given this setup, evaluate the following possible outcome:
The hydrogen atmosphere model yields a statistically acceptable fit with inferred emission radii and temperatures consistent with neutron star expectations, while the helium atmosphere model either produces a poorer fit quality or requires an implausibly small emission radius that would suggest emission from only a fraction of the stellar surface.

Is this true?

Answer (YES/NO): YES